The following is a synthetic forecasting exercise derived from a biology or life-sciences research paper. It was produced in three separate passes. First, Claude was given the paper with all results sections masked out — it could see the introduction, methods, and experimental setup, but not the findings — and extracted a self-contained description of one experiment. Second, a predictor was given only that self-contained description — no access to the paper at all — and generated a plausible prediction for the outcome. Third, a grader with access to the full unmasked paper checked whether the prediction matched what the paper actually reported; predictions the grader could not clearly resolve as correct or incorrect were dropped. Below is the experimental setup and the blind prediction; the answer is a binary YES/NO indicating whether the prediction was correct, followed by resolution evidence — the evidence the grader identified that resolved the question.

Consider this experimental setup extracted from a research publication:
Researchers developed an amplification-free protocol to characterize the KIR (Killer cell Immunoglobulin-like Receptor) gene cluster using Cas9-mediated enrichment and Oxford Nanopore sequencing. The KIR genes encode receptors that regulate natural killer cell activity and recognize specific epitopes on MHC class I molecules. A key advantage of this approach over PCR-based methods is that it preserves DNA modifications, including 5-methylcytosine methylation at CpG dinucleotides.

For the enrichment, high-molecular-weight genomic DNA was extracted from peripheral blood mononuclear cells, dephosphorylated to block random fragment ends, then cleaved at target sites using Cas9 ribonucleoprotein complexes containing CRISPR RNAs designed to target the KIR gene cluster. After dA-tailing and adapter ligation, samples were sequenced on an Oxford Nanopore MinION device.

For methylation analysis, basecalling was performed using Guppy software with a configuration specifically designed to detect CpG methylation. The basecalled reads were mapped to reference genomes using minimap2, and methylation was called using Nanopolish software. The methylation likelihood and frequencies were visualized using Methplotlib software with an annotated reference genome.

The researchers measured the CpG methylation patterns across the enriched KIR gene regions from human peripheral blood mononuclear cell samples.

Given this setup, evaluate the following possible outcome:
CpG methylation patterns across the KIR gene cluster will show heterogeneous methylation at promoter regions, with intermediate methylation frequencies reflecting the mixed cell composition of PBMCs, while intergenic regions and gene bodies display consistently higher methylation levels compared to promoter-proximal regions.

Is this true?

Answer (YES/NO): NO